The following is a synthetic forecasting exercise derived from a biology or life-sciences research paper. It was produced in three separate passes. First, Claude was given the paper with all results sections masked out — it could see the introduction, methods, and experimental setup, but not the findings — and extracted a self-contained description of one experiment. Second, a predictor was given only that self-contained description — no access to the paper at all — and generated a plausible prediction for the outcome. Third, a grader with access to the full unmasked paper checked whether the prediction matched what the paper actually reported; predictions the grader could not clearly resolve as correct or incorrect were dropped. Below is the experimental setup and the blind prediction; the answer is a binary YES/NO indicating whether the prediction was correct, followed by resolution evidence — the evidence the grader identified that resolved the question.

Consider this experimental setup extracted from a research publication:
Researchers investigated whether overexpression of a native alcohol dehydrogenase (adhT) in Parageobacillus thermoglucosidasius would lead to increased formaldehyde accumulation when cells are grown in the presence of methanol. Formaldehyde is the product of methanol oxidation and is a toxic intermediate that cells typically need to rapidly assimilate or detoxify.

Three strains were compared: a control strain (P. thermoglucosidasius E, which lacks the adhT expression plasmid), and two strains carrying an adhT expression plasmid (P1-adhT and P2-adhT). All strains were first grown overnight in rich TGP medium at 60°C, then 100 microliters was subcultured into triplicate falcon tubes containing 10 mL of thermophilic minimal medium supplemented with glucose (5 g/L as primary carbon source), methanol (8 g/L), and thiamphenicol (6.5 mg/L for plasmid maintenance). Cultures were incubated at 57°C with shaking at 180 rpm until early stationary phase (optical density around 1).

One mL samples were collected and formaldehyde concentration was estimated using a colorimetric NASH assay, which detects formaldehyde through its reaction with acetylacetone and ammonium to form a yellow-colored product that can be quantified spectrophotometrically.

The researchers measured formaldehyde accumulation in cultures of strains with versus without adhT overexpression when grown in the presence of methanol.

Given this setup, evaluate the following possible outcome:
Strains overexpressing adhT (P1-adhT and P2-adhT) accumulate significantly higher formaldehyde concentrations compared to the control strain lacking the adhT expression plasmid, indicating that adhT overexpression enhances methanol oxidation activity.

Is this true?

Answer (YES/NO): YES